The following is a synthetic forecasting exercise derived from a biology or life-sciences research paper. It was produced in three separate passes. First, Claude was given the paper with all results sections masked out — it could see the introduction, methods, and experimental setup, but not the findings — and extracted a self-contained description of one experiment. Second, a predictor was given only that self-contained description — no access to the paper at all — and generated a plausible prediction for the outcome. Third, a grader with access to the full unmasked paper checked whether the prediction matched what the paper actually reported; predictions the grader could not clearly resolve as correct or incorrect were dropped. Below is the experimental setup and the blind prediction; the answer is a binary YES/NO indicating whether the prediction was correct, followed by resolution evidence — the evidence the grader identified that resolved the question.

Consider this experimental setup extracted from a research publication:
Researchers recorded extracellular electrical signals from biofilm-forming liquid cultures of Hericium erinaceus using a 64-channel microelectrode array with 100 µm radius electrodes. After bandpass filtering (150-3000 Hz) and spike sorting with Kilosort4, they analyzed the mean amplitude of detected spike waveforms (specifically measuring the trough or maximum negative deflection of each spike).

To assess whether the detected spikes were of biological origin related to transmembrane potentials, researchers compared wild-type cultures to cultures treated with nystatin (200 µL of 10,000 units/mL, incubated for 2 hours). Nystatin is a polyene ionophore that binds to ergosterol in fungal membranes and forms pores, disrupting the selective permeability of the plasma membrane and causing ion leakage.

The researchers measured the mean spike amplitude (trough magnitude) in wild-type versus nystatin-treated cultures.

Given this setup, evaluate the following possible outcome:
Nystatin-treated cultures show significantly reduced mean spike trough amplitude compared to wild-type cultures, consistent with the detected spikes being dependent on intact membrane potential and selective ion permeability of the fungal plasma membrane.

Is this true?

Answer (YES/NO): YES